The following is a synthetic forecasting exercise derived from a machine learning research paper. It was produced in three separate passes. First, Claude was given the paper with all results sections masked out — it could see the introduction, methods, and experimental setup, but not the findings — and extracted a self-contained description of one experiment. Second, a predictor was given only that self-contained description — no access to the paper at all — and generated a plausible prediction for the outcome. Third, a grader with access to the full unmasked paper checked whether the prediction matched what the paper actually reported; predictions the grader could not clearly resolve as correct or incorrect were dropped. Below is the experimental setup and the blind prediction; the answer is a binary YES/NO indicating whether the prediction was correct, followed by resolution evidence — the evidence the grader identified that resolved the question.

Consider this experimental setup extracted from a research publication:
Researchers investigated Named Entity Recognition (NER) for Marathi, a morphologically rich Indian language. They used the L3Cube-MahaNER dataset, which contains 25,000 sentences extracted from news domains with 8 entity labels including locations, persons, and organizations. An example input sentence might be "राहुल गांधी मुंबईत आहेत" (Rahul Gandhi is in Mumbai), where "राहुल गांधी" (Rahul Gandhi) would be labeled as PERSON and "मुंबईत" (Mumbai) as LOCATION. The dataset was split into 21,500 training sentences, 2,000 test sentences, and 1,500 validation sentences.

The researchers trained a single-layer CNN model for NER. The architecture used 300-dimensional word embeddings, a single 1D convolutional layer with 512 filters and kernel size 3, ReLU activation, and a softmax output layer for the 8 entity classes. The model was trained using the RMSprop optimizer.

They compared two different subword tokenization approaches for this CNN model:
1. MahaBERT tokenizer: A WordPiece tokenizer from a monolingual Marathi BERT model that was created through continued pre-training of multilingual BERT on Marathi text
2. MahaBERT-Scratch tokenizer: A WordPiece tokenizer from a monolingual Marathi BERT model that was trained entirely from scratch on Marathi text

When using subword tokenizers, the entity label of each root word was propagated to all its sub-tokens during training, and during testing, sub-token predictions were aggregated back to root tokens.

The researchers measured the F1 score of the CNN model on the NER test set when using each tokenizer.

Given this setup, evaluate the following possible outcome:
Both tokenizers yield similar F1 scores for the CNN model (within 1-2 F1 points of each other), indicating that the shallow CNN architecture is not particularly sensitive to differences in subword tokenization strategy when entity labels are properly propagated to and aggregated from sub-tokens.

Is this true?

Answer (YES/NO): NO